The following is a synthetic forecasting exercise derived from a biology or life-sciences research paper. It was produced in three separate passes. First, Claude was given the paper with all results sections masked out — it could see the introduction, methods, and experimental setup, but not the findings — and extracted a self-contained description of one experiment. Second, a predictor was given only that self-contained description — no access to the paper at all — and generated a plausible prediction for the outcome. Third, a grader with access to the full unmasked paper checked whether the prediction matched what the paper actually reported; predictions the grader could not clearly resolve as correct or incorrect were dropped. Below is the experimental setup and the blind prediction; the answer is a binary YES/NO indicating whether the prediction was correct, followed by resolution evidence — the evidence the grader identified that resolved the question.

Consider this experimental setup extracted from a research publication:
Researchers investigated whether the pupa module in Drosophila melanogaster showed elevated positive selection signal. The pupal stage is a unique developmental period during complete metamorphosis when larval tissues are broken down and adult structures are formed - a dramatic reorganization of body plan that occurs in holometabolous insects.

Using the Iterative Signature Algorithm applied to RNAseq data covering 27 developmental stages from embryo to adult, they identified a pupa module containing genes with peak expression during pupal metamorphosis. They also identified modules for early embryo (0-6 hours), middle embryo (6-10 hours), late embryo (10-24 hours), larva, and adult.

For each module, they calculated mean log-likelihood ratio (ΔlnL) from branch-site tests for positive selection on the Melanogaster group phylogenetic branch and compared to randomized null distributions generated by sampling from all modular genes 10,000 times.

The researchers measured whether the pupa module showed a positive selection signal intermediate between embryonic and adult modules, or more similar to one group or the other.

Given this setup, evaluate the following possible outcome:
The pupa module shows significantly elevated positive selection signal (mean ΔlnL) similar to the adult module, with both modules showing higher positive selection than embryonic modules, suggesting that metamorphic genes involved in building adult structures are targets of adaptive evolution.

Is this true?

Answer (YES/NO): NO